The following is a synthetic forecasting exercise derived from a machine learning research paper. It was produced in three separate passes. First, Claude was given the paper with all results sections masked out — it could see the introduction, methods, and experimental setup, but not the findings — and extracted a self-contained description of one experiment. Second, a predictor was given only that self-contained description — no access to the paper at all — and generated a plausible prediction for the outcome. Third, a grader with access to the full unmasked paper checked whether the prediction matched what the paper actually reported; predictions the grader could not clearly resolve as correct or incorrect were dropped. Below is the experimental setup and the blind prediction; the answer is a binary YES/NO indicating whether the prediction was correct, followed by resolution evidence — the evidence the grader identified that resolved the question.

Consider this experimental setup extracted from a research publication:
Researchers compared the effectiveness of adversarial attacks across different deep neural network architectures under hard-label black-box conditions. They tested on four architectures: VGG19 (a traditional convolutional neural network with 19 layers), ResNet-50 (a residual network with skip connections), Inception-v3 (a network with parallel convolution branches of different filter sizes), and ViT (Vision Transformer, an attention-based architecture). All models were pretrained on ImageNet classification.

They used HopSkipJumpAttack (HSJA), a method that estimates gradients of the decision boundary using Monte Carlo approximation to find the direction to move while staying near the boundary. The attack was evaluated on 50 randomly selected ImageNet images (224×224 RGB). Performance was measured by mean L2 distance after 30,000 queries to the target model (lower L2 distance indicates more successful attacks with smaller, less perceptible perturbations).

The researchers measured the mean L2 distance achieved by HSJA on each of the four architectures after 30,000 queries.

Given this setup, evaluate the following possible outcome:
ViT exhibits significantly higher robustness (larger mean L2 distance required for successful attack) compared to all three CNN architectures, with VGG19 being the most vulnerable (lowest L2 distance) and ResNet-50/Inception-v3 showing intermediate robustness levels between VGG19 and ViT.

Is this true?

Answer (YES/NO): NO